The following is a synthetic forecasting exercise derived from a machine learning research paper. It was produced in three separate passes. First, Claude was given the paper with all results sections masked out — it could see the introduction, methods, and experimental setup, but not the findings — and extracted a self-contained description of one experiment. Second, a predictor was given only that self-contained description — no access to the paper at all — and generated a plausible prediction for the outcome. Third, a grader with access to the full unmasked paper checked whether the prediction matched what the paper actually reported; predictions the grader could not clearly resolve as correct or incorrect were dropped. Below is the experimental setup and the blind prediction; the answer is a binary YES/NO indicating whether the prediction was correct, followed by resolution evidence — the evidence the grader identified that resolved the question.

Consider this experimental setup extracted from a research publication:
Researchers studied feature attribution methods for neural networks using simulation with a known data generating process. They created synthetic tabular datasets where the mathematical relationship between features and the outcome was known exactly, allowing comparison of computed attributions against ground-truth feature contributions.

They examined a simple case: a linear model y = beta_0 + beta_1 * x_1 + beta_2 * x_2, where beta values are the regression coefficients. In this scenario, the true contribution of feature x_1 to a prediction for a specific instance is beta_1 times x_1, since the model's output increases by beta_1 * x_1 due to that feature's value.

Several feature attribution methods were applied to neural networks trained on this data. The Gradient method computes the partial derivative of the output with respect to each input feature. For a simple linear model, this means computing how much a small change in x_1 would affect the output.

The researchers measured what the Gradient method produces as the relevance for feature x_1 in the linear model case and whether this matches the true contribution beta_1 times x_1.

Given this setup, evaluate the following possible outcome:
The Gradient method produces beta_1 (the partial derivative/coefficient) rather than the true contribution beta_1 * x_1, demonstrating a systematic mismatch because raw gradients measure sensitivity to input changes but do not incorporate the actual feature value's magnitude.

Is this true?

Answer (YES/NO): YES